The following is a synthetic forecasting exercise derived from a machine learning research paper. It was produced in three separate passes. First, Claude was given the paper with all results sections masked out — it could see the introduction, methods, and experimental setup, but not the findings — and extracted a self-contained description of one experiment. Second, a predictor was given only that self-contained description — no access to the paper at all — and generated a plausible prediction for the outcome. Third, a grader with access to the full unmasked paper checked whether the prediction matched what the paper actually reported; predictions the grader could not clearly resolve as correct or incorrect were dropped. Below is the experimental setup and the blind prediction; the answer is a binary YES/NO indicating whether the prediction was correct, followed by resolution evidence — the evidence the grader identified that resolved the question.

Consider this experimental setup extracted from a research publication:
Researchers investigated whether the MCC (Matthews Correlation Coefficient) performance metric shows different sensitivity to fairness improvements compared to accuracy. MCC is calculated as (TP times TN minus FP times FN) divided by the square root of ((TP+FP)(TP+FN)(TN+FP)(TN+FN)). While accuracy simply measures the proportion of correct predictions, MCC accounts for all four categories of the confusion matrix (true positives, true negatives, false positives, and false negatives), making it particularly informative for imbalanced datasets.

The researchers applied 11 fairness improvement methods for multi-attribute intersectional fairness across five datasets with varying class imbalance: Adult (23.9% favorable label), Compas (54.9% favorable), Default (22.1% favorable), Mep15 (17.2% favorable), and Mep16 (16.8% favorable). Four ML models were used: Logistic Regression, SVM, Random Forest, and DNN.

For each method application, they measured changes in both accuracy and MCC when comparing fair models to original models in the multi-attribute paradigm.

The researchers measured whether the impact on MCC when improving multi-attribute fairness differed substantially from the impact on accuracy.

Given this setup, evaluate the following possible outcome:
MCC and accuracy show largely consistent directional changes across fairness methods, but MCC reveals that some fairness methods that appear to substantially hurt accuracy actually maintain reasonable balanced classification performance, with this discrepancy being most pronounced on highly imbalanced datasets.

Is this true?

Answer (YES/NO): NO